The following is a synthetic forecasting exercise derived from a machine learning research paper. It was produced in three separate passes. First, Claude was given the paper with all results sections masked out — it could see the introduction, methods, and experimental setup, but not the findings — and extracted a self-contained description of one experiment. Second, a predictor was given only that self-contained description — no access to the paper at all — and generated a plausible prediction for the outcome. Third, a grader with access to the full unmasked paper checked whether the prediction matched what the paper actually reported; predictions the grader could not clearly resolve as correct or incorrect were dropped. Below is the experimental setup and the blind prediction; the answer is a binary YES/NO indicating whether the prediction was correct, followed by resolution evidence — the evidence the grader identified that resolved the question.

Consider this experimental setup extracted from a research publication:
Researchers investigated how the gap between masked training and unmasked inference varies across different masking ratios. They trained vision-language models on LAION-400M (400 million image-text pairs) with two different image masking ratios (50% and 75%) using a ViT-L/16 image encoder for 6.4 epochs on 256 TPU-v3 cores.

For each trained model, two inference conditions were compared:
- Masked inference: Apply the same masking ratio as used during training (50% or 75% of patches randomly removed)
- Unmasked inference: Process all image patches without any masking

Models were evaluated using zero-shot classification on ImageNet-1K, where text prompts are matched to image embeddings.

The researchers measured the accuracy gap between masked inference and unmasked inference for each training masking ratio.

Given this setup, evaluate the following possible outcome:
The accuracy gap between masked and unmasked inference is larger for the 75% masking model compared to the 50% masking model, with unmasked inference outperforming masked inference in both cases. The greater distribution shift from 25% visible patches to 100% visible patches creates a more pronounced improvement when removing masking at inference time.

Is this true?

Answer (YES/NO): YES